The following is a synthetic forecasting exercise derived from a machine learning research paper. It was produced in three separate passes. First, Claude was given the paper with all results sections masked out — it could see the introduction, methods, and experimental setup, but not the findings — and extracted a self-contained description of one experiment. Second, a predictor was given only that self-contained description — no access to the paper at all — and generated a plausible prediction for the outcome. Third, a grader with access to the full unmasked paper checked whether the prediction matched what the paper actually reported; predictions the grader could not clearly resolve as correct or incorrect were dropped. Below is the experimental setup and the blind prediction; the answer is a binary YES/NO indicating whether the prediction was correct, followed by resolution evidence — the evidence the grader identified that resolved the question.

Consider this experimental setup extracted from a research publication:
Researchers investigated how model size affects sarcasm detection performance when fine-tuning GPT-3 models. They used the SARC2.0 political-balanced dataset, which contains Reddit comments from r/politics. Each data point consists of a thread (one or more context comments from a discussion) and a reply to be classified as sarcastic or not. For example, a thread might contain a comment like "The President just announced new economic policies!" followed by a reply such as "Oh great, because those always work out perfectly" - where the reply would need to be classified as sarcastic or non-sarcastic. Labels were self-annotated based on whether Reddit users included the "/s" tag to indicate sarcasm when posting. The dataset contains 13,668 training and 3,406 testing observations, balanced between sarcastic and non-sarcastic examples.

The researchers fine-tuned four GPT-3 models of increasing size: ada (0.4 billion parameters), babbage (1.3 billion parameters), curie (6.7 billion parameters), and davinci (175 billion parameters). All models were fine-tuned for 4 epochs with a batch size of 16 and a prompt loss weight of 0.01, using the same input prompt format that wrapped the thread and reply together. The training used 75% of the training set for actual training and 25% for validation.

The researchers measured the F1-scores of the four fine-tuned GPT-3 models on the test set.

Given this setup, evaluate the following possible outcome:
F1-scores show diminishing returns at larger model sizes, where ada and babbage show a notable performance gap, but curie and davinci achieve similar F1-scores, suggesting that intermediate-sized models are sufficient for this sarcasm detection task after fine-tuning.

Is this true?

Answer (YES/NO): NO